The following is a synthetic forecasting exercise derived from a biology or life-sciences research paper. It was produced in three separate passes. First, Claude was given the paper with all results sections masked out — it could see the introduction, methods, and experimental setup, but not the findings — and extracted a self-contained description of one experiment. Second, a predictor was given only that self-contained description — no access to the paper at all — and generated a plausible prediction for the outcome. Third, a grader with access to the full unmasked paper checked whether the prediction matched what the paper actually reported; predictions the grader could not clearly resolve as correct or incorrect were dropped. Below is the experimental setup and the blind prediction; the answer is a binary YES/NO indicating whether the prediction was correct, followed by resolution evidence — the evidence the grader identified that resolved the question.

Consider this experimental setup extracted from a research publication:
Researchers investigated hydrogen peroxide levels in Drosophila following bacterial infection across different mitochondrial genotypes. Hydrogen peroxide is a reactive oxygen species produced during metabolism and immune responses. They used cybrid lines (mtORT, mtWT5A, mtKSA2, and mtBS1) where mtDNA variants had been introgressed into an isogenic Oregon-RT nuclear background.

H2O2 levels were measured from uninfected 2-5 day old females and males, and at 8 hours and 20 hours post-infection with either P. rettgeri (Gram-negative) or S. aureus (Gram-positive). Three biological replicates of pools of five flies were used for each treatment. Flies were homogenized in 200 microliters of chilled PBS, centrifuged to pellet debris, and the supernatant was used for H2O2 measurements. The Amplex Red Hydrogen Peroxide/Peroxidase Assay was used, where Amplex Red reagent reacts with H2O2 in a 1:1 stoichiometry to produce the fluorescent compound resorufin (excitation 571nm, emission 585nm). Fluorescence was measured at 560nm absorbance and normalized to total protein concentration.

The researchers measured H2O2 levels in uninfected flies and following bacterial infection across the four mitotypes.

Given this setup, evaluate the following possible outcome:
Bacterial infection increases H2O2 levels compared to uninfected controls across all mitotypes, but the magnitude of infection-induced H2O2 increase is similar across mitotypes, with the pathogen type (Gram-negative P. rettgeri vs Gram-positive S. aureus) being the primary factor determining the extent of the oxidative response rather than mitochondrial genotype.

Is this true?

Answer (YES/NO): YES